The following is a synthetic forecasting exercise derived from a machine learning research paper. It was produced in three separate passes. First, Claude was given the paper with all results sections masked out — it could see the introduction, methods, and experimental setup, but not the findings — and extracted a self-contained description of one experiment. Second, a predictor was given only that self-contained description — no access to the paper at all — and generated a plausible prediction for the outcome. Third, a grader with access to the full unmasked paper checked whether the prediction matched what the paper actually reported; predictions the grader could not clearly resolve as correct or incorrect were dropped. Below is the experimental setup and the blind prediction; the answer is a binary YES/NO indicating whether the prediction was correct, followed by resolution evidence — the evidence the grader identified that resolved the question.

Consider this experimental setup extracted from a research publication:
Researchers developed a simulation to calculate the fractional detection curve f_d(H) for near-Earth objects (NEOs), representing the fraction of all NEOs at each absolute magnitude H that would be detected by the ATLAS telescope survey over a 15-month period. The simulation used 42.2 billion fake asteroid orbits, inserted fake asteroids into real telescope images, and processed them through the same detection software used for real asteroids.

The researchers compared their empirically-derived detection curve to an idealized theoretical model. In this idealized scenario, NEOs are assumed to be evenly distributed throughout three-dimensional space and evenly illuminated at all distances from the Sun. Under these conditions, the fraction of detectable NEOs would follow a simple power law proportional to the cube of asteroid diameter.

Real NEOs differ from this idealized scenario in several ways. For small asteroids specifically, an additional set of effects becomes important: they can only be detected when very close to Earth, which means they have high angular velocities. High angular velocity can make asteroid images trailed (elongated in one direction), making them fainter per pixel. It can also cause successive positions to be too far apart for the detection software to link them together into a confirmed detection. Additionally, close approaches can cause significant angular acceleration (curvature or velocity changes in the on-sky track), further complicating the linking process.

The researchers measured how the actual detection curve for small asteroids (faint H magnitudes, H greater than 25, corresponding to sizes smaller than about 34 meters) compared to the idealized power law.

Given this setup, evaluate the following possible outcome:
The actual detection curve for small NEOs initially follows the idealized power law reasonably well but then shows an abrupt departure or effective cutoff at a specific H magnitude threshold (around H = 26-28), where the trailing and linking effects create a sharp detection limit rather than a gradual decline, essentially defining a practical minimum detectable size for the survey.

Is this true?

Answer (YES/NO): NO